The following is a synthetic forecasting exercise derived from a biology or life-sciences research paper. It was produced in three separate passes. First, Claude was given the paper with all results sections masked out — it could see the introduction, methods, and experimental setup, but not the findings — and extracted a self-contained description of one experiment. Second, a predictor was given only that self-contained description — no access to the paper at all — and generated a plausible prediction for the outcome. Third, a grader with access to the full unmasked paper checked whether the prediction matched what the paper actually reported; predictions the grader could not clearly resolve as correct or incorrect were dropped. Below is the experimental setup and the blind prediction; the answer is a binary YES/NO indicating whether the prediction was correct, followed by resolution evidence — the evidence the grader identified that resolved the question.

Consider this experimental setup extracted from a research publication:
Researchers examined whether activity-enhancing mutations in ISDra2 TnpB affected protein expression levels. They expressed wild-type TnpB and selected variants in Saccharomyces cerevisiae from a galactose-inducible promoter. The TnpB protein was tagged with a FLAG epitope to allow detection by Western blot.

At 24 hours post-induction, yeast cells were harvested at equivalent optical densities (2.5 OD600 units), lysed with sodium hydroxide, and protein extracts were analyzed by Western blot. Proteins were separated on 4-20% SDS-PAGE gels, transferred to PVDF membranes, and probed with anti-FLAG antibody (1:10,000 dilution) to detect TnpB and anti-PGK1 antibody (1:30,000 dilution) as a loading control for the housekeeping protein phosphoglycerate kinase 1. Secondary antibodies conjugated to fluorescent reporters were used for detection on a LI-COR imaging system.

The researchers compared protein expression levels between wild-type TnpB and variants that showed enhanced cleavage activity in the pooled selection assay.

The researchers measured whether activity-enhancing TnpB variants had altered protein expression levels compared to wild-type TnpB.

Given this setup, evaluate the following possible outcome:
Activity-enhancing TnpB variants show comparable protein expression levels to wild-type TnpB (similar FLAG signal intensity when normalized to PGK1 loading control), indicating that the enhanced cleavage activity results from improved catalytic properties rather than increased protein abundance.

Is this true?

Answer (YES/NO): YES